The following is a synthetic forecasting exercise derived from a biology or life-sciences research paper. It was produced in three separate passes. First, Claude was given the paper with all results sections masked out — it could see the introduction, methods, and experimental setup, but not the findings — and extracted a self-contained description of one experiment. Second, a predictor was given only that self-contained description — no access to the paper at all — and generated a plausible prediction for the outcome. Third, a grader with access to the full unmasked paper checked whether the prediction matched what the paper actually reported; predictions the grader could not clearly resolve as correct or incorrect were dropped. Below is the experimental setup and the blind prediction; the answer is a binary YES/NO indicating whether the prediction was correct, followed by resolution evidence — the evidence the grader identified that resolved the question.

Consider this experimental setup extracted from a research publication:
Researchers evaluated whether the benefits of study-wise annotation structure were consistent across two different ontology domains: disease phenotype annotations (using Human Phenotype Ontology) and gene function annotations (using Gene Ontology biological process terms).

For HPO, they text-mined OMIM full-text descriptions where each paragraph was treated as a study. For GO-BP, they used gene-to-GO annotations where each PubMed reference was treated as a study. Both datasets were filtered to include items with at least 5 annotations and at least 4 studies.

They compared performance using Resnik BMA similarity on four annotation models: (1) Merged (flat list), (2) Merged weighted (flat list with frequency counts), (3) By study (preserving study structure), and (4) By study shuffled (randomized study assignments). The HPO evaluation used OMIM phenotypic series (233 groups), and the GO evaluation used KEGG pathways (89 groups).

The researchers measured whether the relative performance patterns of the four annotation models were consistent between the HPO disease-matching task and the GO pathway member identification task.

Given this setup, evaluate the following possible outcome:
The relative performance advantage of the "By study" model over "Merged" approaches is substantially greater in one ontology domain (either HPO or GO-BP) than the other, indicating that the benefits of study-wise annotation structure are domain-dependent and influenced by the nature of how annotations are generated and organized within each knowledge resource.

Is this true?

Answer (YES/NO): YES